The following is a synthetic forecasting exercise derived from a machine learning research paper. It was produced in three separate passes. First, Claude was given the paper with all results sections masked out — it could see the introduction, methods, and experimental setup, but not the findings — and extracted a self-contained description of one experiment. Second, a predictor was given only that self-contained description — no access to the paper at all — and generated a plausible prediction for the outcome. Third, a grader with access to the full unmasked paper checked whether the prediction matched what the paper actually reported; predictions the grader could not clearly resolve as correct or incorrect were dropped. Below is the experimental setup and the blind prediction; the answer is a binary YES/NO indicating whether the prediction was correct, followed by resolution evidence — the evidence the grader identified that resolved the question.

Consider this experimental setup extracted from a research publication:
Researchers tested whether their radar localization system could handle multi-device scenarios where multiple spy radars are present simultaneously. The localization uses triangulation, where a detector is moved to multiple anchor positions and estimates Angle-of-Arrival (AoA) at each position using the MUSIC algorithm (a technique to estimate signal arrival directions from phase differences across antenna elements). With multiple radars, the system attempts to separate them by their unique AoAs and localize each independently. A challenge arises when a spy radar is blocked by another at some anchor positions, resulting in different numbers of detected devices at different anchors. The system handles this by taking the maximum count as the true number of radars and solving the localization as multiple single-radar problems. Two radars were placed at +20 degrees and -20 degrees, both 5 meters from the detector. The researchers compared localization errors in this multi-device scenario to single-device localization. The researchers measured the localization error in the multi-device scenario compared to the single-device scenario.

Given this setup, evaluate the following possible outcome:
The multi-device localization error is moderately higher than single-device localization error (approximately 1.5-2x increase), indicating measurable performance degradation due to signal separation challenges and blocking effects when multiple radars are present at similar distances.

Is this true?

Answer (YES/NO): NO